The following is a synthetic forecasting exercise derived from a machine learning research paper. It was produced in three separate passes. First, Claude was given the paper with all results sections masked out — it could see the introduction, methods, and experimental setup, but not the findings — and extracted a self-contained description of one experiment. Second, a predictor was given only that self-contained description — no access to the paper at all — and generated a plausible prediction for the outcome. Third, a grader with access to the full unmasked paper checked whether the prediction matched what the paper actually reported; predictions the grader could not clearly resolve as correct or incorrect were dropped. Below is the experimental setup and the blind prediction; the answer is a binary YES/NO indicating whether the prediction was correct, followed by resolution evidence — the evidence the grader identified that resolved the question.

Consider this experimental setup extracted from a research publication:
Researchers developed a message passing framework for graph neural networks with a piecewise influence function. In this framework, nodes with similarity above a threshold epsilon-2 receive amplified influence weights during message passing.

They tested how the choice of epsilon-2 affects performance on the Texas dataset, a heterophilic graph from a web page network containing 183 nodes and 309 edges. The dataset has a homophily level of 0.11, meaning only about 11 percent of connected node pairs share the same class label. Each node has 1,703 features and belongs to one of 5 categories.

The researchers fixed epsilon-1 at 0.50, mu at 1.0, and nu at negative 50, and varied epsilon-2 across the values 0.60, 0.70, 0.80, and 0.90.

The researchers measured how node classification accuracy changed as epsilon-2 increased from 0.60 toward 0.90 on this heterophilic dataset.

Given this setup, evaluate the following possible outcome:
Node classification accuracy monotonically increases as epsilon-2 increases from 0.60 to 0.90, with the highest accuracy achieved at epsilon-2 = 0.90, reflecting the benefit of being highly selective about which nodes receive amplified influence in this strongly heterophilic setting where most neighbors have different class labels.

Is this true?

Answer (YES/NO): NO